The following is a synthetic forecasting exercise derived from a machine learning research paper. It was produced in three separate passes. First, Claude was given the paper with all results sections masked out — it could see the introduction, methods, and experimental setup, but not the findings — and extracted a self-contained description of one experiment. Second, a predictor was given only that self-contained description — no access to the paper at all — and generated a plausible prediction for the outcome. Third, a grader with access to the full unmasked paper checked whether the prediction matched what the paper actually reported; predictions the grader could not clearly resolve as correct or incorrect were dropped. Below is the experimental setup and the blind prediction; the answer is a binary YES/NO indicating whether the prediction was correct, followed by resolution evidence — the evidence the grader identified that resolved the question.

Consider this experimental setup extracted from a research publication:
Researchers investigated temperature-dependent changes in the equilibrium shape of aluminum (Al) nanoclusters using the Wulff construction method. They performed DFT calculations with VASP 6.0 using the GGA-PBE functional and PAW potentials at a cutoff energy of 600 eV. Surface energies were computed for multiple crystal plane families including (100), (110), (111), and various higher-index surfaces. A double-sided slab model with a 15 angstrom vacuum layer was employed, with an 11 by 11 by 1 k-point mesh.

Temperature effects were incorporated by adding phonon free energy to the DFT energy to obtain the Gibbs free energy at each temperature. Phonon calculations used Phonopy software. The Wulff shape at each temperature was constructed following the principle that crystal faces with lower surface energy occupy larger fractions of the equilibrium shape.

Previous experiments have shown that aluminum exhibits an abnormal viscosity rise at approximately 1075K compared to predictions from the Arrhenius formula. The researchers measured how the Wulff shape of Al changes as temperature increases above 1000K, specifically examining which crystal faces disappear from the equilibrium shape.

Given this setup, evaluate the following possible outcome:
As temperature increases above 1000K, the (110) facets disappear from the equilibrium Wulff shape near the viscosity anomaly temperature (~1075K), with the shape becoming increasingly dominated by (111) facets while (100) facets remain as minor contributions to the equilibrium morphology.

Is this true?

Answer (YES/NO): NO